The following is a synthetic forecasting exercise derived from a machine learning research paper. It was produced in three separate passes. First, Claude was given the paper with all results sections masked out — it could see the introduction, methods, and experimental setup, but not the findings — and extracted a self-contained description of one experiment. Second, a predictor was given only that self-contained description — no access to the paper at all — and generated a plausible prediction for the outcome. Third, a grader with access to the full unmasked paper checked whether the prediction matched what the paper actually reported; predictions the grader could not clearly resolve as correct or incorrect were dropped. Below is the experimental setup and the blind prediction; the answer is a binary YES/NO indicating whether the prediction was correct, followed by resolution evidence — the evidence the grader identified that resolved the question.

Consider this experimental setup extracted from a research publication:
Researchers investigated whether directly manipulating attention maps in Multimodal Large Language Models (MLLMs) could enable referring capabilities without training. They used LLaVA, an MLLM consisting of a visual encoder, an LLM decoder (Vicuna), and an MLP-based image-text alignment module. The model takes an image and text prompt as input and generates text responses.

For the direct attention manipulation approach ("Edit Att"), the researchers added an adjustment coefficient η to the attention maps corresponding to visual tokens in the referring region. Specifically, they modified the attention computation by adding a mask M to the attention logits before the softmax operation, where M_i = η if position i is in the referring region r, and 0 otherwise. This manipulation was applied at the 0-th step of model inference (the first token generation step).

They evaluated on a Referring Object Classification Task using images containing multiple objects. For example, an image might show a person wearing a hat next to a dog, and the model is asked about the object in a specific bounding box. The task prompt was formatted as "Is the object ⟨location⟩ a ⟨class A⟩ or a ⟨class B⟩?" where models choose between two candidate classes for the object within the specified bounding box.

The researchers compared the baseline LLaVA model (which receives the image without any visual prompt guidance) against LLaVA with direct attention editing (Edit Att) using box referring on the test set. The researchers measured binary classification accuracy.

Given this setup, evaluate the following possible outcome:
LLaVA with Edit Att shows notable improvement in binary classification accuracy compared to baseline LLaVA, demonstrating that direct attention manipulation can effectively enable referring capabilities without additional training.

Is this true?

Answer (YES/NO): NO